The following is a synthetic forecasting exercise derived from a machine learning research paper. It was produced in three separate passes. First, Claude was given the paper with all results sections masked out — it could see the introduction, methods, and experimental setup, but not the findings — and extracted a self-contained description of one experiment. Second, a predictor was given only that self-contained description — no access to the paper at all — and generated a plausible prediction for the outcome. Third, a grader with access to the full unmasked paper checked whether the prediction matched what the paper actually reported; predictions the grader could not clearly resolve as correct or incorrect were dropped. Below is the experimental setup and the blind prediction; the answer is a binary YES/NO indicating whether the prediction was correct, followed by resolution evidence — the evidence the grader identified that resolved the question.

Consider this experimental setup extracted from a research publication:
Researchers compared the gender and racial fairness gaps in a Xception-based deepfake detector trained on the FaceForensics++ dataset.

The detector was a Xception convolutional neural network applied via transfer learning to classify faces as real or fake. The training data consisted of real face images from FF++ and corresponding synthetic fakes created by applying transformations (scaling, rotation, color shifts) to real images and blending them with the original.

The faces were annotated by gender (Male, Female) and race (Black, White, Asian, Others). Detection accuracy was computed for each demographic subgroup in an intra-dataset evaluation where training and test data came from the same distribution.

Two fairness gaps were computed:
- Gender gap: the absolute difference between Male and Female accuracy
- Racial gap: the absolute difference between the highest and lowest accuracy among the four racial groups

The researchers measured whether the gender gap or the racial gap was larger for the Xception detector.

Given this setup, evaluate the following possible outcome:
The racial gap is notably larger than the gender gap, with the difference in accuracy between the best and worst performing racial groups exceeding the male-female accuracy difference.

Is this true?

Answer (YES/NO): YES